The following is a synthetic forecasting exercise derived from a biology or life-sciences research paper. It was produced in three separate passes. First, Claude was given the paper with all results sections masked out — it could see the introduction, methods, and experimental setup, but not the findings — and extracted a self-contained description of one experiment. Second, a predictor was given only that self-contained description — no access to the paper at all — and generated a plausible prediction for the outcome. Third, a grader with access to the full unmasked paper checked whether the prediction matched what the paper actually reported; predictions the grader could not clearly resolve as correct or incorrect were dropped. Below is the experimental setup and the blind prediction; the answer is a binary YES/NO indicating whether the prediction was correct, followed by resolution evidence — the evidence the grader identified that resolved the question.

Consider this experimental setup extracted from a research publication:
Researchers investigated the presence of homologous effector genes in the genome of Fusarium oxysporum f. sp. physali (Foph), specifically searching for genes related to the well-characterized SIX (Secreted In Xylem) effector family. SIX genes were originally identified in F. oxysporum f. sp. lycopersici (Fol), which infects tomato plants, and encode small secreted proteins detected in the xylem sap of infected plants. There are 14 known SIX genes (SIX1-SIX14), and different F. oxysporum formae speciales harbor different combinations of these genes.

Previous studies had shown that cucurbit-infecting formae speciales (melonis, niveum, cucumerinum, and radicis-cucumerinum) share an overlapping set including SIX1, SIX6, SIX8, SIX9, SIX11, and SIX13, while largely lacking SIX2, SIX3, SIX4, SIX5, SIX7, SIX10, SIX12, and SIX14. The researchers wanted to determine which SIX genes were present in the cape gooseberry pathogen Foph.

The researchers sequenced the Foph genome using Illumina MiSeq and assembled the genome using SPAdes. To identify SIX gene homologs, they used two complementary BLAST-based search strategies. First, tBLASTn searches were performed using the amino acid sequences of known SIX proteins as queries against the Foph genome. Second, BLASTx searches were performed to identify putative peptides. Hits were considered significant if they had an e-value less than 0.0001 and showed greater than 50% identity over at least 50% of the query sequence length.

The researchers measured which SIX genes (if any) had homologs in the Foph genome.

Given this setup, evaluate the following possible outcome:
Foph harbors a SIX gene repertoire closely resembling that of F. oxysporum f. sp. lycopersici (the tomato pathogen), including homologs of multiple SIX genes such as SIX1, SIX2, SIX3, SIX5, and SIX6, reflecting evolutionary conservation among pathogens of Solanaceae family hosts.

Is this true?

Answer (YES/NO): NO